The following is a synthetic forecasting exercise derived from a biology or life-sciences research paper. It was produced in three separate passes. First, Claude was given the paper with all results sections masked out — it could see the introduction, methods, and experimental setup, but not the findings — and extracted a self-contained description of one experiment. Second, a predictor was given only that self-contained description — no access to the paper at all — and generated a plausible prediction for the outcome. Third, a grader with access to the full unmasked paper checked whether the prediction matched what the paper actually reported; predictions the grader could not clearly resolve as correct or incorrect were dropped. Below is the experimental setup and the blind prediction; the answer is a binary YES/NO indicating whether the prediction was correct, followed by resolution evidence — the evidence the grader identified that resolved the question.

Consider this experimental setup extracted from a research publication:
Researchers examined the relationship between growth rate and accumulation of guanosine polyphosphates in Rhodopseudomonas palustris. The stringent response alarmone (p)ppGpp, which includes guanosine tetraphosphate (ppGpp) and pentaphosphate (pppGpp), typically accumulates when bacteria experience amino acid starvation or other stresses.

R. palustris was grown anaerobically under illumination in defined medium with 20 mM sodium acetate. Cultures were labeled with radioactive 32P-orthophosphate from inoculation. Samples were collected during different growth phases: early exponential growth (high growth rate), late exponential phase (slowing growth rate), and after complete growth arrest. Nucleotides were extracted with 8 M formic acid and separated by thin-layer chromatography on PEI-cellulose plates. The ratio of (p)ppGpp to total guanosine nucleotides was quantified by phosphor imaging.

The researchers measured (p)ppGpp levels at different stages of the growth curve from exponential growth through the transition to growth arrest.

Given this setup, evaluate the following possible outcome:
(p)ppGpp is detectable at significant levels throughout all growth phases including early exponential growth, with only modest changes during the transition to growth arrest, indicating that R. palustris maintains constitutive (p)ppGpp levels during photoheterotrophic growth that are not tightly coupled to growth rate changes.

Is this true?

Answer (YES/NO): NO